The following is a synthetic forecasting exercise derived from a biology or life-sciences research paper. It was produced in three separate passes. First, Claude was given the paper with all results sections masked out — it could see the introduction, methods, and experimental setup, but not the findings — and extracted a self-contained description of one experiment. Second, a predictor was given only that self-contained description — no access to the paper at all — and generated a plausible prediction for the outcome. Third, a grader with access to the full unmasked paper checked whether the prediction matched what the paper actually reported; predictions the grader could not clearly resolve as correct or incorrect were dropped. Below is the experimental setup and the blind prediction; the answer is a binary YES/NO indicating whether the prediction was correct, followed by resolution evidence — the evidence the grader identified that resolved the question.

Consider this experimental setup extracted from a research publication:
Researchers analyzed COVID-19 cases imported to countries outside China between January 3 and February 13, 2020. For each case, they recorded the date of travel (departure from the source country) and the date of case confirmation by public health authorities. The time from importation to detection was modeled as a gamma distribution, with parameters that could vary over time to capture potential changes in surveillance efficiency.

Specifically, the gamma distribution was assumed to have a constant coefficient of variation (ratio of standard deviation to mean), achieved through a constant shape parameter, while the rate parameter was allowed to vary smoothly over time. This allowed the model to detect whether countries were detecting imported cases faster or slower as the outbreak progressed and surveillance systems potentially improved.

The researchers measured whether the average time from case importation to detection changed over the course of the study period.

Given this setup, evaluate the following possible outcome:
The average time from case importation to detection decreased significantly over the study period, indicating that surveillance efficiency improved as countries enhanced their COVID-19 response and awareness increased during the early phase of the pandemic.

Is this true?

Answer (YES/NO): YES